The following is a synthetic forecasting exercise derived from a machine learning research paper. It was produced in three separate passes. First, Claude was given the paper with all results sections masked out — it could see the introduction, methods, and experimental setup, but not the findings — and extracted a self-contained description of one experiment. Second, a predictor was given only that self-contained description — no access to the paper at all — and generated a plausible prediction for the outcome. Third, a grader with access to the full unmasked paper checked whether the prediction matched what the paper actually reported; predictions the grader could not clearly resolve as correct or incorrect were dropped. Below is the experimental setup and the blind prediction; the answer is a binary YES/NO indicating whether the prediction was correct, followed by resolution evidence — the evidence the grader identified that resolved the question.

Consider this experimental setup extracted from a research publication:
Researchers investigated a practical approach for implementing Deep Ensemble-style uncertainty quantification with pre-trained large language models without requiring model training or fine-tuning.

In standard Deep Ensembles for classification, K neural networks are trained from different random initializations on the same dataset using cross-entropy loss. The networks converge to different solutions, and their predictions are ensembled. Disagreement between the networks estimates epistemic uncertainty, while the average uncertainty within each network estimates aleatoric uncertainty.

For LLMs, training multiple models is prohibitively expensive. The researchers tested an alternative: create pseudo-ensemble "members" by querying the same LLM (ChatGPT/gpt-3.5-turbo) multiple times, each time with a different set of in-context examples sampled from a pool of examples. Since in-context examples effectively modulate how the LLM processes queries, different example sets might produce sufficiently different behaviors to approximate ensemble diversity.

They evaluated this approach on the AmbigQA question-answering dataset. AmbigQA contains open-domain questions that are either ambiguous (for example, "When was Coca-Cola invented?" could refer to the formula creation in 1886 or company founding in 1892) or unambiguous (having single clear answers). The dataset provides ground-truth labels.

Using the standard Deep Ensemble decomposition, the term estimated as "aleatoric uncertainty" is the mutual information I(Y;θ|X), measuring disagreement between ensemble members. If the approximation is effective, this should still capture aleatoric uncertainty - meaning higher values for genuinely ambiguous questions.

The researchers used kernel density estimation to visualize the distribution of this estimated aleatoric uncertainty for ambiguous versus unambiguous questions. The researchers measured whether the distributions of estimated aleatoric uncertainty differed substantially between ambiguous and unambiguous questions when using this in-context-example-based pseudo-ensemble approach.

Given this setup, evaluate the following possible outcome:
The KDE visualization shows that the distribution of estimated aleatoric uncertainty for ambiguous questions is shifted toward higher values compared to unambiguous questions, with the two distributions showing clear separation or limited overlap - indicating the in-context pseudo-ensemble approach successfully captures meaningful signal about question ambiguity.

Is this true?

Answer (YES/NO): NO